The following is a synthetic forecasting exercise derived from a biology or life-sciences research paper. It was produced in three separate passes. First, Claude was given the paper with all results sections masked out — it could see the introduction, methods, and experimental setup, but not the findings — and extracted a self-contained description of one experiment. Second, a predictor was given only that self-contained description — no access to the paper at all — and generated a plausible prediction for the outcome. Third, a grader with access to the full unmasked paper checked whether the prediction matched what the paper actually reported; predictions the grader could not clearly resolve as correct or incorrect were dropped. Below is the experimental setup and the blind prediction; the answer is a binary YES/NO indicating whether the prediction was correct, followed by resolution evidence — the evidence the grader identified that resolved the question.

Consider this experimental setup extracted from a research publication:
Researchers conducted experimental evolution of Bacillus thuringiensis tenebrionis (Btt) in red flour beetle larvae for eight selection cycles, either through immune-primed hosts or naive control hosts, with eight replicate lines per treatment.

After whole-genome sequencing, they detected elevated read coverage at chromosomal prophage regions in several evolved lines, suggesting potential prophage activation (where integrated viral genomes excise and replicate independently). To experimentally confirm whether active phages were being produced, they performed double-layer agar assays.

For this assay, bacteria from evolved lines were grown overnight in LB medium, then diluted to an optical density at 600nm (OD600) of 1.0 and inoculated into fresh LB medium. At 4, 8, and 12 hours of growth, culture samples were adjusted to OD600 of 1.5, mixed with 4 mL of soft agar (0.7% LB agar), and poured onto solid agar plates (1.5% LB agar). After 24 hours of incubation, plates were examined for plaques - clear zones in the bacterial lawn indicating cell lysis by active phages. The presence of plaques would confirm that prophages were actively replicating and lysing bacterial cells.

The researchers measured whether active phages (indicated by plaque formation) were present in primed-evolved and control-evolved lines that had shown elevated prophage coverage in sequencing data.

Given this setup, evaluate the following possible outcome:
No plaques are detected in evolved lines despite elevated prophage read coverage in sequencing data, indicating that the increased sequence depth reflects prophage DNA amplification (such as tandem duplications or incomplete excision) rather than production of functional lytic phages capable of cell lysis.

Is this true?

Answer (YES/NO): NO